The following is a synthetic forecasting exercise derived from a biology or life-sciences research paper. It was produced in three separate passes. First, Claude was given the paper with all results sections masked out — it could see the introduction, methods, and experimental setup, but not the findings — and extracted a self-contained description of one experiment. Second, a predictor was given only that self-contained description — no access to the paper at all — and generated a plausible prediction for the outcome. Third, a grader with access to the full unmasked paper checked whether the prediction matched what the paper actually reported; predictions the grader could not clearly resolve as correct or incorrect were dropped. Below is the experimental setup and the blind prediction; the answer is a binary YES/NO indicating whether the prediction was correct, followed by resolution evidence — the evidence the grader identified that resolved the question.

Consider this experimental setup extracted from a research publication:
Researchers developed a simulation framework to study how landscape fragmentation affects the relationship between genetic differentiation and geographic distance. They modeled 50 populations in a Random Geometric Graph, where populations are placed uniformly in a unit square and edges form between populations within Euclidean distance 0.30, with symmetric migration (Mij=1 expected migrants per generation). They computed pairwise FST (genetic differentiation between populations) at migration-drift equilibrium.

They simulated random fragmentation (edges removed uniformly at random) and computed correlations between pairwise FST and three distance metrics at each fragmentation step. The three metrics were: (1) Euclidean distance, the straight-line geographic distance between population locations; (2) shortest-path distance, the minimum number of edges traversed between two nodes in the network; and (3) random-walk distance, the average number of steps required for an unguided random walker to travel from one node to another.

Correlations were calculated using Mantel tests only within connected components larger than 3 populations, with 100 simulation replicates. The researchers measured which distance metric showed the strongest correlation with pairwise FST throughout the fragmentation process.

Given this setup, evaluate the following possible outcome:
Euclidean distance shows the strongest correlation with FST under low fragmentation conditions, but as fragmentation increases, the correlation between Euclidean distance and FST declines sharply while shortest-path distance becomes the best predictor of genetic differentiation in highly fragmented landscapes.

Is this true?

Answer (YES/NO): NO